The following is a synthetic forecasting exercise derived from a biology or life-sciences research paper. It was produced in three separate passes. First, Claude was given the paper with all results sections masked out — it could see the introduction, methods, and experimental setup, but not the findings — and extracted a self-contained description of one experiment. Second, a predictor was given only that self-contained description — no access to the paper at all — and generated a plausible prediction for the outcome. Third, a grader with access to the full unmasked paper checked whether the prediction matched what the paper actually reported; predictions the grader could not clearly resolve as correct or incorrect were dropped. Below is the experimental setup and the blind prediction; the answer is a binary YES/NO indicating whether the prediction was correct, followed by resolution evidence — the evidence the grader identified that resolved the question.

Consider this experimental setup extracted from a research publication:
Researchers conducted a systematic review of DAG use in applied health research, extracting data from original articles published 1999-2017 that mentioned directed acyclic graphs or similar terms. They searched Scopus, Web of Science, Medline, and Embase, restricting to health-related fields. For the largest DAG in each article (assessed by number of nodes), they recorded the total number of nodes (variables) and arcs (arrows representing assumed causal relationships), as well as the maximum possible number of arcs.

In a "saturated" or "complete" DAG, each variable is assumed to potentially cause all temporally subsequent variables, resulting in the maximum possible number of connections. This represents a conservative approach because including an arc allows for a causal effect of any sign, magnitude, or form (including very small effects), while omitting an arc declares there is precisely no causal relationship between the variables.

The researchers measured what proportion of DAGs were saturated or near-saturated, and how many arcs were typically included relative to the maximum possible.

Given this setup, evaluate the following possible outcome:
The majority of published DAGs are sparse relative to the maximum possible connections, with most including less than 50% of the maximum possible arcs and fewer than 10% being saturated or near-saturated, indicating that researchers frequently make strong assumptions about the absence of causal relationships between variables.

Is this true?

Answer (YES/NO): YES